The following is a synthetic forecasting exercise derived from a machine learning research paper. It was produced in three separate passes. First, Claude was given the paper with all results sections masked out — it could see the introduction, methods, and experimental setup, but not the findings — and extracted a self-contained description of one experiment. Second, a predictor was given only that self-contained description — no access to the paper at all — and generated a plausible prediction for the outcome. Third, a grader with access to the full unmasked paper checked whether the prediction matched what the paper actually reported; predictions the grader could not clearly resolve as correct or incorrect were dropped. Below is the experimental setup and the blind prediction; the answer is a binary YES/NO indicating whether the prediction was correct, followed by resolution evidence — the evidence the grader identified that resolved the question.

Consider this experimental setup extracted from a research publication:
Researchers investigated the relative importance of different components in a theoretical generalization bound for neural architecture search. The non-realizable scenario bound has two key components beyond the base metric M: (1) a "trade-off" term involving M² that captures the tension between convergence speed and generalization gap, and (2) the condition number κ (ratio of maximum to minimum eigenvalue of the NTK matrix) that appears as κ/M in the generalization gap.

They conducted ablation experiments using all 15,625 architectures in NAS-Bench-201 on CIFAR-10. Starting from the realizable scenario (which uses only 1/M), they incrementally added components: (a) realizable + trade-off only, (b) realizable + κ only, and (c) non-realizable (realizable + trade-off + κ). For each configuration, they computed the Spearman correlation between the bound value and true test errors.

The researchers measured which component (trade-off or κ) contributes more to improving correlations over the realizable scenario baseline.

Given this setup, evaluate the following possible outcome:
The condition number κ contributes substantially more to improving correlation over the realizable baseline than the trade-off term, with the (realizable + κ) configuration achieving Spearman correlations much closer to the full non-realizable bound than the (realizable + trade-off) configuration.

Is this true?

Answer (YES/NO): YES